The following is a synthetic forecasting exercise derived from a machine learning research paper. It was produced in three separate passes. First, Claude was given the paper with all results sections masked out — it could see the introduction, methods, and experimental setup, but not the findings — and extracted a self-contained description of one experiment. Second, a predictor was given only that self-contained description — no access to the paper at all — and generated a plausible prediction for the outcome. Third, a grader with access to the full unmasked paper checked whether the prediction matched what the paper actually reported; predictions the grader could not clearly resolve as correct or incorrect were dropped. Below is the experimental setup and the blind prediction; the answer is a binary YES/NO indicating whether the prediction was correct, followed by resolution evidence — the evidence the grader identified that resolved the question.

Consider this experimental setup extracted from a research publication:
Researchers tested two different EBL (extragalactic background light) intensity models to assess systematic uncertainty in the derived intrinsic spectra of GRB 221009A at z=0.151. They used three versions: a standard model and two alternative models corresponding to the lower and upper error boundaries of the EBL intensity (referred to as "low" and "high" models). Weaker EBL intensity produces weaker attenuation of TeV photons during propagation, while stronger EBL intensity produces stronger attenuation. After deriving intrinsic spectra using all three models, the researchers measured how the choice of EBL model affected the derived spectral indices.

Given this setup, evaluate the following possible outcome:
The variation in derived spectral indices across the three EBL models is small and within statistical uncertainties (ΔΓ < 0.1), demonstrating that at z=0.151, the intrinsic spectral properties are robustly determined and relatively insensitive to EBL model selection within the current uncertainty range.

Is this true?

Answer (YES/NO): NO